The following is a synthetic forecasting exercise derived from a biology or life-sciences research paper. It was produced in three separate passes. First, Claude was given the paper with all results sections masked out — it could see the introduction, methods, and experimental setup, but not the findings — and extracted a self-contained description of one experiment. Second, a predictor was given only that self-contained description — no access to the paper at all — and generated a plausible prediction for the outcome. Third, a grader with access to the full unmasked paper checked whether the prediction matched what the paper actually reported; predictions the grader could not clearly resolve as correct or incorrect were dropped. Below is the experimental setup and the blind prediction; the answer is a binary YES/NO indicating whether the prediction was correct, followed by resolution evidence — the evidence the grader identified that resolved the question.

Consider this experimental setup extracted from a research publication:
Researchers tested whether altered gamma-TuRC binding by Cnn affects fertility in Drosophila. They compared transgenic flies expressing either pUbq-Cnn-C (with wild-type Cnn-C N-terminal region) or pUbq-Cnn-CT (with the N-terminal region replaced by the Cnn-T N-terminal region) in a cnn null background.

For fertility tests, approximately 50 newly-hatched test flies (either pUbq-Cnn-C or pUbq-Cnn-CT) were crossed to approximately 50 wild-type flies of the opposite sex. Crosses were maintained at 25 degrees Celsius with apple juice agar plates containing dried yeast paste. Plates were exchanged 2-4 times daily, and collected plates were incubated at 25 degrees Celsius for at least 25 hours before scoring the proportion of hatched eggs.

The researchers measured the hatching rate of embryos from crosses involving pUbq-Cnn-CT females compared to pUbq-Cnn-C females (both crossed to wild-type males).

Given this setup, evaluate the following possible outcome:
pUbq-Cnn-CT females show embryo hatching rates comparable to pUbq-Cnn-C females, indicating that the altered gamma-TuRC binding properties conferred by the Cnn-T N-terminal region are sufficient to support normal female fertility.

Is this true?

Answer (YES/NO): NO